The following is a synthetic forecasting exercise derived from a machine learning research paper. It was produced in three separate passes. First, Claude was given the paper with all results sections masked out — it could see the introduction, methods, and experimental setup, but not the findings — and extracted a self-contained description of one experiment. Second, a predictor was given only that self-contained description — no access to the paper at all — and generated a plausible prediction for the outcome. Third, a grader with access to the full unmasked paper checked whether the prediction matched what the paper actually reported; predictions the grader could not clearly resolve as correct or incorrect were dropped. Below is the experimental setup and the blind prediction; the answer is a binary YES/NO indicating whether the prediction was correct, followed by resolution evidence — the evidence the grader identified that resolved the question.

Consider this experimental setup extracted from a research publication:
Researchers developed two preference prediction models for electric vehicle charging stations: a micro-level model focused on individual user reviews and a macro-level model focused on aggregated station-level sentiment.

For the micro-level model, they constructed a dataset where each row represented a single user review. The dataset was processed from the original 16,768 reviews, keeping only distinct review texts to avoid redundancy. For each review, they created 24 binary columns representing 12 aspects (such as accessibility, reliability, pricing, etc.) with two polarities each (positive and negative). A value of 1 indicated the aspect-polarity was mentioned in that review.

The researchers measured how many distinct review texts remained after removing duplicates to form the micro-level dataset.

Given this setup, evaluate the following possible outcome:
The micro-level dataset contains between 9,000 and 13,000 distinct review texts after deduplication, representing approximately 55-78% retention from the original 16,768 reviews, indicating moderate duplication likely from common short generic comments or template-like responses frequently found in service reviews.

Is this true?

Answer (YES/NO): NO